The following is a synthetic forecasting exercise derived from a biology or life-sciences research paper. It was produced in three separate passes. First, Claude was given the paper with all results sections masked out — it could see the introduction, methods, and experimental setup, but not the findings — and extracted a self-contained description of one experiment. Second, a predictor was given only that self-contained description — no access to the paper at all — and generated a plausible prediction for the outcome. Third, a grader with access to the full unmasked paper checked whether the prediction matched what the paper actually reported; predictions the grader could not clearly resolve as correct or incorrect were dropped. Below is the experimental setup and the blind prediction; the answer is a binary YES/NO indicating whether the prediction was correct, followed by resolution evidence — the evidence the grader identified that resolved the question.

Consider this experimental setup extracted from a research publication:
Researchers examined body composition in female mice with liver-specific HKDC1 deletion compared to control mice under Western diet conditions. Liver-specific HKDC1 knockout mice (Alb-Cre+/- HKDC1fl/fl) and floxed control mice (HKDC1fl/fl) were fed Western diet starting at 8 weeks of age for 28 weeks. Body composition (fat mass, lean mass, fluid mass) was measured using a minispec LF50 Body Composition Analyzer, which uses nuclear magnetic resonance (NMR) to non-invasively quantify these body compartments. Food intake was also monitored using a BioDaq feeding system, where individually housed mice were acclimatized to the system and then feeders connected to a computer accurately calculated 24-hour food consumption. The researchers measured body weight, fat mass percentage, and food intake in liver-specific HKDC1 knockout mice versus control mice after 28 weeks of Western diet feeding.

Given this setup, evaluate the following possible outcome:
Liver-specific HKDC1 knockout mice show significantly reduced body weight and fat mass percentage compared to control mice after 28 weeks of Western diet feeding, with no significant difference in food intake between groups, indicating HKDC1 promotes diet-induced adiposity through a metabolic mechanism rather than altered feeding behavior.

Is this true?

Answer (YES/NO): YES